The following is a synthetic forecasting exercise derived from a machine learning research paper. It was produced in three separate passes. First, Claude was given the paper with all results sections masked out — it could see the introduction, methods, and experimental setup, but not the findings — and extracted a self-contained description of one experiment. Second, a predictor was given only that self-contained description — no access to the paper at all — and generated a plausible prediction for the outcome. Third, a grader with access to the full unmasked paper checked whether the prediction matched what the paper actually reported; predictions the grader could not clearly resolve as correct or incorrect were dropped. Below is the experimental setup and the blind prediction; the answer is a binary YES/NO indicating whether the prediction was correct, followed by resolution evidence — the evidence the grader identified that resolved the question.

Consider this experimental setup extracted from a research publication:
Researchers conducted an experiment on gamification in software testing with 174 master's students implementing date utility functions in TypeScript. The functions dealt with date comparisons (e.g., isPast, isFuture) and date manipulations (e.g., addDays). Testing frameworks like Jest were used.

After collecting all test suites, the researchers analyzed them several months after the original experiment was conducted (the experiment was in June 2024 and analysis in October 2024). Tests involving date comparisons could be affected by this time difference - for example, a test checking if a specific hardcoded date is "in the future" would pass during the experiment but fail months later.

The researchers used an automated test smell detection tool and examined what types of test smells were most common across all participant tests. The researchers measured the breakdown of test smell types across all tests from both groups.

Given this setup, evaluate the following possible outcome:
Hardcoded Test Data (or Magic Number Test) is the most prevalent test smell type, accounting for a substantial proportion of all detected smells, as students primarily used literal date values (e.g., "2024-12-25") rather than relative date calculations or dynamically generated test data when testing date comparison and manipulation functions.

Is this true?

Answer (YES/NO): NO